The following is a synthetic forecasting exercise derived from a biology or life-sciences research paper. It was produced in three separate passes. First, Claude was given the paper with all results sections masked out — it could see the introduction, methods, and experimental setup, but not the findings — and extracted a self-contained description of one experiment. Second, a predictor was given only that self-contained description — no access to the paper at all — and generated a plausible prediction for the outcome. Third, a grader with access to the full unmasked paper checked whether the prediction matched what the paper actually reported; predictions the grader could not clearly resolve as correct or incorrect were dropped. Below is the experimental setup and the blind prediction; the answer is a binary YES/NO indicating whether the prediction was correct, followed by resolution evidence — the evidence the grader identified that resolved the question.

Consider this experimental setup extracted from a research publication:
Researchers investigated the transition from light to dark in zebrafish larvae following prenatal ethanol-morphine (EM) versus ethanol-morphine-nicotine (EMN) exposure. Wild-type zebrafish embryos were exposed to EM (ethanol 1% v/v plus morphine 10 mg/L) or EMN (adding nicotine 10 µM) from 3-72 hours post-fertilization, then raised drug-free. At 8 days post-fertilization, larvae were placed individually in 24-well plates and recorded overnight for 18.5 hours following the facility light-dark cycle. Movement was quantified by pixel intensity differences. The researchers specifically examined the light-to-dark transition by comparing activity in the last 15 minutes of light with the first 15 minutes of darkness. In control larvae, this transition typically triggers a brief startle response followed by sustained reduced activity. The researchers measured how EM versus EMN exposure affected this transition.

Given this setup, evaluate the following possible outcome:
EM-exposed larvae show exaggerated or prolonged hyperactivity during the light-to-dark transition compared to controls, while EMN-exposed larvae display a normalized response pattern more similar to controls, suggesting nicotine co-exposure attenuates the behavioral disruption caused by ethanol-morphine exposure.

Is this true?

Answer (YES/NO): NO